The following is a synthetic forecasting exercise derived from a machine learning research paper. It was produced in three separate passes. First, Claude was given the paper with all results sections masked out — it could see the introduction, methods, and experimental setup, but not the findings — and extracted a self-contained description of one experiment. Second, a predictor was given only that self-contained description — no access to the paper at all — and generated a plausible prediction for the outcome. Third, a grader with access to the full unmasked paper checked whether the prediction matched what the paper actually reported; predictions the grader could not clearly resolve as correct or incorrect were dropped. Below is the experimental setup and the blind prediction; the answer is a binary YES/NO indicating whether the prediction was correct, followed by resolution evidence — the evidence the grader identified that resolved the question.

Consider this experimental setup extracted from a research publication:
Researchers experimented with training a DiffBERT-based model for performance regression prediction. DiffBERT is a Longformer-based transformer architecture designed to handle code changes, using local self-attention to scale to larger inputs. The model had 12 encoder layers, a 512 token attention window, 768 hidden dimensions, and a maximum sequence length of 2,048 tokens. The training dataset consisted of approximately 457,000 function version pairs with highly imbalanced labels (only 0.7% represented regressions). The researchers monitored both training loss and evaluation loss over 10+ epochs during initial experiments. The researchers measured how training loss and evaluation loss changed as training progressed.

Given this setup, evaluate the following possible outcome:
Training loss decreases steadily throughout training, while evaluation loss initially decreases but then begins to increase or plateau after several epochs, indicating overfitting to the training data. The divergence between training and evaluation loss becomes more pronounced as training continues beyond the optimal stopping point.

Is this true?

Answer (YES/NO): NO